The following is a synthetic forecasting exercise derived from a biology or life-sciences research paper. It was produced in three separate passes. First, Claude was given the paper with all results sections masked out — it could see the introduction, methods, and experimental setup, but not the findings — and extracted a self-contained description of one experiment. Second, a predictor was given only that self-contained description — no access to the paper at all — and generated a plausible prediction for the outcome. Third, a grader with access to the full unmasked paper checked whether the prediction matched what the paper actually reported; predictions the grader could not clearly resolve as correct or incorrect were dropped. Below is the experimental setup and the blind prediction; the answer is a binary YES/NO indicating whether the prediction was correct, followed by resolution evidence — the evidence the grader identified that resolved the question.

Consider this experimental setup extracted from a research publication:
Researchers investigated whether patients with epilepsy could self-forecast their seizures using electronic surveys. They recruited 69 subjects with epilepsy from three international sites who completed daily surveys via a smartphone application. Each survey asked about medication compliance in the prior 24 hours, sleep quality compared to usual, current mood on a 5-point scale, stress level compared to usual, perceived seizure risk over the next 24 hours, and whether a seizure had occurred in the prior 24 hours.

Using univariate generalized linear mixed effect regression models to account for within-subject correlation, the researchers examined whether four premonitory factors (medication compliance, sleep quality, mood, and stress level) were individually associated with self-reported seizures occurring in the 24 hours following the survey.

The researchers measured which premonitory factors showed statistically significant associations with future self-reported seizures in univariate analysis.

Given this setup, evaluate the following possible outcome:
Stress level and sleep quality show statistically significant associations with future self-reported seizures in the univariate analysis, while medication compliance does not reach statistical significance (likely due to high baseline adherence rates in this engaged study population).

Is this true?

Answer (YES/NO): NO